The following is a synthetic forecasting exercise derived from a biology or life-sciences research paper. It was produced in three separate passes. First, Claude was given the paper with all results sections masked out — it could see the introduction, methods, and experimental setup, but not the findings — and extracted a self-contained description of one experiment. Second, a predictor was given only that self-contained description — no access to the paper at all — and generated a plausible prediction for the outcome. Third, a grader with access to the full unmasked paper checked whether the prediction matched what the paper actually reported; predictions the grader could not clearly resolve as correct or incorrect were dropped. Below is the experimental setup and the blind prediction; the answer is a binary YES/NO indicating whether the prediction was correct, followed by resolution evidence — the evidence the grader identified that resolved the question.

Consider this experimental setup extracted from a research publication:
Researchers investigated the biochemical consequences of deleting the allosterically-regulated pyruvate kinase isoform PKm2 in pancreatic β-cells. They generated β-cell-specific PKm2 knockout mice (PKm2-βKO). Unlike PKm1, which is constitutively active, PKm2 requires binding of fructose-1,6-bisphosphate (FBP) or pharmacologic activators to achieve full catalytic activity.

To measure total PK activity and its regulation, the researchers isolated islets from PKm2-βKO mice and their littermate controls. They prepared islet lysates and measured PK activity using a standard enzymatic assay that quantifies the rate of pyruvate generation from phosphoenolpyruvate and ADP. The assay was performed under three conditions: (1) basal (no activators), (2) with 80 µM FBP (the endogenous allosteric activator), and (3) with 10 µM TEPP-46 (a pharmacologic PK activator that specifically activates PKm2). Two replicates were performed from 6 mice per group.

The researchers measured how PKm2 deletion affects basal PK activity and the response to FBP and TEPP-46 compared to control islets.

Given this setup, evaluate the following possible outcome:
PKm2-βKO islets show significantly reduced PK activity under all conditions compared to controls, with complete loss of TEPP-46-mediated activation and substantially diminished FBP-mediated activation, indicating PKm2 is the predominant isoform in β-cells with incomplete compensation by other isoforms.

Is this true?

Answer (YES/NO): NO